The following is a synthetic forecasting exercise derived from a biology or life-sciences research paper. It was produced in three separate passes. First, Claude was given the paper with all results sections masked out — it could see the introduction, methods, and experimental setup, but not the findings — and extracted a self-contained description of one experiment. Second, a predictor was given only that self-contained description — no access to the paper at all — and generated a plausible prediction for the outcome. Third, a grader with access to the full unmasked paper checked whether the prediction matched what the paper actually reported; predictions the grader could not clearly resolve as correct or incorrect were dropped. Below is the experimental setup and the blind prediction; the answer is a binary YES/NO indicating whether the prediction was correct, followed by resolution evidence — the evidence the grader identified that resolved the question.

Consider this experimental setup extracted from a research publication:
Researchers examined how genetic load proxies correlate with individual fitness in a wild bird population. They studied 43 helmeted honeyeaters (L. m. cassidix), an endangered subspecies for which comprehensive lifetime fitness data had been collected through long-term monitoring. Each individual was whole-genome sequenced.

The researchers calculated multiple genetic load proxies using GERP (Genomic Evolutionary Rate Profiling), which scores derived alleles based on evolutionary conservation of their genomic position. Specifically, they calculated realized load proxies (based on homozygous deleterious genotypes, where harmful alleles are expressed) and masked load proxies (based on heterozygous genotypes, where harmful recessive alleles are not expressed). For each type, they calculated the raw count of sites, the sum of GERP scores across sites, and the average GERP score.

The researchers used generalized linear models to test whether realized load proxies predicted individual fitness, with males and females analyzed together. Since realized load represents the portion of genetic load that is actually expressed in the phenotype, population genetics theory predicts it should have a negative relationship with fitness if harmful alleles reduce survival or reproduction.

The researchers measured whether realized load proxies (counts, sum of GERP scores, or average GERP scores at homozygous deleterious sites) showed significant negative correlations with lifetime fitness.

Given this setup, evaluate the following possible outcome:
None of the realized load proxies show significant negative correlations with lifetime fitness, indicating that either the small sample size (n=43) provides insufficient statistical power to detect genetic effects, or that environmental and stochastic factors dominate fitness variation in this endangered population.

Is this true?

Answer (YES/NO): NO